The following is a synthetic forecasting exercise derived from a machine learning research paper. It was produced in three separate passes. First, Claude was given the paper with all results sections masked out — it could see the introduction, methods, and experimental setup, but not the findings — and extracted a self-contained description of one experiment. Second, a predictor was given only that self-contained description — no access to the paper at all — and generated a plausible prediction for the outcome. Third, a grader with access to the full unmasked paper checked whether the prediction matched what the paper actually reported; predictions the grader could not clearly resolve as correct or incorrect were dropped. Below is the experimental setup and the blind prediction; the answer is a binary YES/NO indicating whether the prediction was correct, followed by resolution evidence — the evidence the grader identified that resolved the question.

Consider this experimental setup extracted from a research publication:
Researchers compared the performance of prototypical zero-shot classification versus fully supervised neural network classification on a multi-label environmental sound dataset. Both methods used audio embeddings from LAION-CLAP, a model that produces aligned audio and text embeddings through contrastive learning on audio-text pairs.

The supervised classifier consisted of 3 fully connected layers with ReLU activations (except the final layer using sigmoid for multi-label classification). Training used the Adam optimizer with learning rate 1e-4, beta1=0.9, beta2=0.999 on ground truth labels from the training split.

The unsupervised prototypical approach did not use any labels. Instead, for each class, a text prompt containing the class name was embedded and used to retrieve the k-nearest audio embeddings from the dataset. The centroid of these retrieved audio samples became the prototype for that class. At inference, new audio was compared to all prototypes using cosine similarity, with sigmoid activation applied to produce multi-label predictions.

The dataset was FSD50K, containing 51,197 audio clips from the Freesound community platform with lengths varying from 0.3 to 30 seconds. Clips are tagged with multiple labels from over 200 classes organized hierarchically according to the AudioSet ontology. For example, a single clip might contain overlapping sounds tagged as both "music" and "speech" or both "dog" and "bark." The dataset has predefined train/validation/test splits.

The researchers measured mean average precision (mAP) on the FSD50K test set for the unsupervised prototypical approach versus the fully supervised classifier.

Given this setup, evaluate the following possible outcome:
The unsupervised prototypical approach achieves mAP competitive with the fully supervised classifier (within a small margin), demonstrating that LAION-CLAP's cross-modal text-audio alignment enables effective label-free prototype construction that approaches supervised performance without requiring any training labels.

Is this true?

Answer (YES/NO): NO